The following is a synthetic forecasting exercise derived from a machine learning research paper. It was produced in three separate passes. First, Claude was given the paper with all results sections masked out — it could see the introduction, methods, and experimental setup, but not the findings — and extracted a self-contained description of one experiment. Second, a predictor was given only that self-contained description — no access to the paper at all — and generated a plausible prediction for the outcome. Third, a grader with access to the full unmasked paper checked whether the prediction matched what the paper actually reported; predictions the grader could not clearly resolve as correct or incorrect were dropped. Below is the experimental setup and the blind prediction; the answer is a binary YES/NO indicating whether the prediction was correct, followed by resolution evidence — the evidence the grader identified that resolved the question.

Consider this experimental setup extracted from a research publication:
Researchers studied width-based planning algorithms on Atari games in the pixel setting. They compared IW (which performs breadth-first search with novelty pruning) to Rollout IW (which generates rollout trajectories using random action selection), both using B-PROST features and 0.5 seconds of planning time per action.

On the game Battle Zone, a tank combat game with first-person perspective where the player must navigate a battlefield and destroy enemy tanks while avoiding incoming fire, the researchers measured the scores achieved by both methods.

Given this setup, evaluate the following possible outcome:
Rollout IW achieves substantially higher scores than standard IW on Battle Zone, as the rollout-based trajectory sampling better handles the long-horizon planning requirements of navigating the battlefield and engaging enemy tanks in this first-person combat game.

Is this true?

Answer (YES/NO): YES